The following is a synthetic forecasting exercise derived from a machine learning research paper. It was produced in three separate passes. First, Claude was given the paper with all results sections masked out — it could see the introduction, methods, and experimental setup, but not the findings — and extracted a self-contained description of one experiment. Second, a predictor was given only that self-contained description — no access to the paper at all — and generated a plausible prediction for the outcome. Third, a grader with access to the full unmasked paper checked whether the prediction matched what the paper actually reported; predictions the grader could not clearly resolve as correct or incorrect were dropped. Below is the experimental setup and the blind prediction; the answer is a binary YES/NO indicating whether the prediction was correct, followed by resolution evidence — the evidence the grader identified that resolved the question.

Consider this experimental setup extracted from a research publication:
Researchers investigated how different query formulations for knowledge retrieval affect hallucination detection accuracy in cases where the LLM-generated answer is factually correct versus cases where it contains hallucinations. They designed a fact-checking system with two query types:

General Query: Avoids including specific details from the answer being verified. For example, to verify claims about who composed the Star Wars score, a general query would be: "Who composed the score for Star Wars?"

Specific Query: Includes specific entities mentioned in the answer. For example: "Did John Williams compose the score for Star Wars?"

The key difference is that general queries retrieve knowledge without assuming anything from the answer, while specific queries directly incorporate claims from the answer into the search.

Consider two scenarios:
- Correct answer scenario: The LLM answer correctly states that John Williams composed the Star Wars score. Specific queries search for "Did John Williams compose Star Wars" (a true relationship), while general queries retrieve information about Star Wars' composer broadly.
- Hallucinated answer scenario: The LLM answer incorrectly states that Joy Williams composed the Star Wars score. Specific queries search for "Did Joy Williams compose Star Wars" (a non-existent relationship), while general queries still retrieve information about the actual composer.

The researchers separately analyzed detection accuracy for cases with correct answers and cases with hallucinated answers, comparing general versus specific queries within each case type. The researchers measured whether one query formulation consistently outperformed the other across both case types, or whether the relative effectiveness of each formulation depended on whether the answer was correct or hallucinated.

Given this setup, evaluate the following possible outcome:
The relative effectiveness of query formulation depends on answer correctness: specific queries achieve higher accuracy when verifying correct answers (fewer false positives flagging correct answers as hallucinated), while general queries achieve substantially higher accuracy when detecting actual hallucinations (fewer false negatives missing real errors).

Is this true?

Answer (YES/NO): YES